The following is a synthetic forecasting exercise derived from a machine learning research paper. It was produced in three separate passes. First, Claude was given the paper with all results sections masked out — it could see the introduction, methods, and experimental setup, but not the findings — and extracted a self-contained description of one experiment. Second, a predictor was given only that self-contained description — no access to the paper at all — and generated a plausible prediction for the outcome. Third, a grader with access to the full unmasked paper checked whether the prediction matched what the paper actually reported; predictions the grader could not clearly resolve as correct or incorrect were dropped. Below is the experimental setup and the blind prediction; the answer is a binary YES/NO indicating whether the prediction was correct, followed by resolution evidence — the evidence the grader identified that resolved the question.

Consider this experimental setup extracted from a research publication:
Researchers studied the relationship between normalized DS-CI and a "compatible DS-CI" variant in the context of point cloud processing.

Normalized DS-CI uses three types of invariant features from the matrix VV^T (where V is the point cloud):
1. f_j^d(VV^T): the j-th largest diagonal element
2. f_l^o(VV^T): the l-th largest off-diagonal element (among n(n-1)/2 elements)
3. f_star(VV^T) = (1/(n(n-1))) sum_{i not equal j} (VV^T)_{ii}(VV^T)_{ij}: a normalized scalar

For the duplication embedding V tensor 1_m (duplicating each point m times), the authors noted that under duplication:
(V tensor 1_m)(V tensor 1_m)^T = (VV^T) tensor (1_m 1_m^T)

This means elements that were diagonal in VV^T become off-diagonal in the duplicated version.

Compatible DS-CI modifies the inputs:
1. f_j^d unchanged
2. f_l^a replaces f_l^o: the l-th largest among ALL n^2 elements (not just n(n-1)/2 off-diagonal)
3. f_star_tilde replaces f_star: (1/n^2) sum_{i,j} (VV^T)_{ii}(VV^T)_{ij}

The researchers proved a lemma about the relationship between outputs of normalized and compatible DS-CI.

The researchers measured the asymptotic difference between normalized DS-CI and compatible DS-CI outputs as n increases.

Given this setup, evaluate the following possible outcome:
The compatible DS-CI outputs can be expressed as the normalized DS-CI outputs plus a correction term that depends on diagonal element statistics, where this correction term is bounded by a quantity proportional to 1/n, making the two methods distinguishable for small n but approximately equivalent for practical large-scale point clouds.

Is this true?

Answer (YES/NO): YES